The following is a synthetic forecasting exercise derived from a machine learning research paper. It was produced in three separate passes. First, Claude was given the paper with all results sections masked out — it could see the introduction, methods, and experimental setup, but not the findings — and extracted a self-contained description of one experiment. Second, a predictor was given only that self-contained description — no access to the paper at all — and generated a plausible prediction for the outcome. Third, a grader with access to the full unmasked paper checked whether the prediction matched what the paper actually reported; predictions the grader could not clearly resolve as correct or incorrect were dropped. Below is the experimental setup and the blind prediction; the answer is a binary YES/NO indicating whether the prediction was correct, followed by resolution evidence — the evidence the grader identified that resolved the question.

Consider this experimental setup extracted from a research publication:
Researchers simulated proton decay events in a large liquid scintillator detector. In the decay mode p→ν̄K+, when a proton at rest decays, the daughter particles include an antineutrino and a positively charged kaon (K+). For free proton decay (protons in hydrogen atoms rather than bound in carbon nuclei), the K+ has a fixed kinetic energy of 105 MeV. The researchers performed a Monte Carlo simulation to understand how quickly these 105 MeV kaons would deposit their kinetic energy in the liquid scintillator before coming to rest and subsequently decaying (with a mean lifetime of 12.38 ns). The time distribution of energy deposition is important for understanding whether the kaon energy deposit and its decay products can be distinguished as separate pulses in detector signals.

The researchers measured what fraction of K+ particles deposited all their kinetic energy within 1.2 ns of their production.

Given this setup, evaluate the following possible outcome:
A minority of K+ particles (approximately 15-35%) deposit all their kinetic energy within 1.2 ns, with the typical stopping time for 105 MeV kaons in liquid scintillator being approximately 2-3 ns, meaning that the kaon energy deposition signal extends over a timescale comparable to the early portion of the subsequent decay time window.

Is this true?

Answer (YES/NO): NO